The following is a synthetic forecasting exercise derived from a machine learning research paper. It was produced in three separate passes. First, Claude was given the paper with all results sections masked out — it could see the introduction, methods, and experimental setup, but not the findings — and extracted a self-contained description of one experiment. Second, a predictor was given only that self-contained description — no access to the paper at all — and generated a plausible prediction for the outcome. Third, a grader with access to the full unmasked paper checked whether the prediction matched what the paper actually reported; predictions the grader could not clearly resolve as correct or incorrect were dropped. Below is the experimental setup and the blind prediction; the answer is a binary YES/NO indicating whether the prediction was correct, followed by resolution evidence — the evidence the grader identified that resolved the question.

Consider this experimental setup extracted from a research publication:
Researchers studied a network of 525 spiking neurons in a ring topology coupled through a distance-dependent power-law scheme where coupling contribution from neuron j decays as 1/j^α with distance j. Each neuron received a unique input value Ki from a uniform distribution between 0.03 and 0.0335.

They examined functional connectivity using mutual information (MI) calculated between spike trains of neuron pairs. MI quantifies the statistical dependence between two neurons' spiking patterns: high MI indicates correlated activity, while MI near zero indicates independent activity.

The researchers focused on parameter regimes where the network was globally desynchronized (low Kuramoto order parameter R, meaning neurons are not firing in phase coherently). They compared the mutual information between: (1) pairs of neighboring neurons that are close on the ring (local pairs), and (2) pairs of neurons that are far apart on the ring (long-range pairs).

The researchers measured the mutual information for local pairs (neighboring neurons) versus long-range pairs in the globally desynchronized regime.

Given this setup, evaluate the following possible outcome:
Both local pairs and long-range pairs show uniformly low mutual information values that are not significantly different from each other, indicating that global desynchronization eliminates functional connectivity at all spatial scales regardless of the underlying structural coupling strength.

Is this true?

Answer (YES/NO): NO